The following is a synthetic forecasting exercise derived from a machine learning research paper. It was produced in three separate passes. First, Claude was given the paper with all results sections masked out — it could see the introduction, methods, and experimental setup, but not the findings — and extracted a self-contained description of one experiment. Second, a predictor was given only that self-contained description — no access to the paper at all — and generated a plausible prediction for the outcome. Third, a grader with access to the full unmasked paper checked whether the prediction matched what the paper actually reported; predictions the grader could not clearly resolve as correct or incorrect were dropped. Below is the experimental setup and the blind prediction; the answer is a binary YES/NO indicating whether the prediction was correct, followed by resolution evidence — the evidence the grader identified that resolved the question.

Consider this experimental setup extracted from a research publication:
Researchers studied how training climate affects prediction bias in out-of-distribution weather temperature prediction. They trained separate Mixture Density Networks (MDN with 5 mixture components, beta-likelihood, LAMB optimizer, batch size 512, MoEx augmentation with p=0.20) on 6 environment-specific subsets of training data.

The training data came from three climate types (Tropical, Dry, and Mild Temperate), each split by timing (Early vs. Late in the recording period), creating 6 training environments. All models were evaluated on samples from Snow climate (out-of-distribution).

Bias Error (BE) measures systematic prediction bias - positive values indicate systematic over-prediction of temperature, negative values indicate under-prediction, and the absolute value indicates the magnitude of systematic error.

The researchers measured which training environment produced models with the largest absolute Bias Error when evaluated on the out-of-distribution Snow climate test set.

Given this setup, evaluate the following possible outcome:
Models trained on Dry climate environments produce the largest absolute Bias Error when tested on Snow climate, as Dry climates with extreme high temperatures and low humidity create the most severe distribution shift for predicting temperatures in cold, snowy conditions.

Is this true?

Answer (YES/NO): NO